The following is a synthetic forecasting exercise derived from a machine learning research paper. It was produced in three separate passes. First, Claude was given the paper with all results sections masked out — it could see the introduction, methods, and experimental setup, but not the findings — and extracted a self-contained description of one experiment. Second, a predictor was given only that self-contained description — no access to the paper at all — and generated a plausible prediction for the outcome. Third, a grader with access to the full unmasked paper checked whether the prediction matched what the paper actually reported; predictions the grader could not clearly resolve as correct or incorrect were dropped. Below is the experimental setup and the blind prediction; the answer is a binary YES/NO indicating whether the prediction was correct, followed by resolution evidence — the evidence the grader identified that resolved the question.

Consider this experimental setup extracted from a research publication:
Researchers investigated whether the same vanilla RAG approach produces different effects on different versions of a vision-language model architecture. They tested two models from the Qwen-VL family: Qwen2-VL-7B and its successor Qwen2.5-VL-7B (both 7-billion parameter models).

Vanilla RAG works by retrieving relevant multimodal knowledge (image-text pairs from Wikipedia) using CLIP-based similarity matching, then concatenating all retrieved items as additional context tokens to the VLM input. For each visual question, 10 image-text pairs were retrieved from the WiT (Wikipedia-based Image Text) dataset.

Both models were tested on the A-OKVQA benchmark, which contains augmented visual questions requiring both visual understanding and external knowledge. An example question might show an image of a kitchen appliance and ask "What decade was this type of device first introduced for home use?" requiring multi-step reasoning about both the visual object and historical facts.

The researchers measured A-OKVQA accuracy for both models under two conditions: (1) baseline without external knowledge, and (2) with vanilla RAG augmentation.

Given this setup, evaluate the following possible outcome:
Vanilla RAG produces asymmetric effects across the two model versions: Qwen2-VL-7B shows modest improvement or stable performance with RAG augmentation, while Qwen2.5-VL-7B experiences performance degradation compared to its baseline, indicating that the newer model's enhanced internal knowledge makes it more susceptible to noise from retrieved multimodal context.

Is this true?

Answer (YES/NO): YES